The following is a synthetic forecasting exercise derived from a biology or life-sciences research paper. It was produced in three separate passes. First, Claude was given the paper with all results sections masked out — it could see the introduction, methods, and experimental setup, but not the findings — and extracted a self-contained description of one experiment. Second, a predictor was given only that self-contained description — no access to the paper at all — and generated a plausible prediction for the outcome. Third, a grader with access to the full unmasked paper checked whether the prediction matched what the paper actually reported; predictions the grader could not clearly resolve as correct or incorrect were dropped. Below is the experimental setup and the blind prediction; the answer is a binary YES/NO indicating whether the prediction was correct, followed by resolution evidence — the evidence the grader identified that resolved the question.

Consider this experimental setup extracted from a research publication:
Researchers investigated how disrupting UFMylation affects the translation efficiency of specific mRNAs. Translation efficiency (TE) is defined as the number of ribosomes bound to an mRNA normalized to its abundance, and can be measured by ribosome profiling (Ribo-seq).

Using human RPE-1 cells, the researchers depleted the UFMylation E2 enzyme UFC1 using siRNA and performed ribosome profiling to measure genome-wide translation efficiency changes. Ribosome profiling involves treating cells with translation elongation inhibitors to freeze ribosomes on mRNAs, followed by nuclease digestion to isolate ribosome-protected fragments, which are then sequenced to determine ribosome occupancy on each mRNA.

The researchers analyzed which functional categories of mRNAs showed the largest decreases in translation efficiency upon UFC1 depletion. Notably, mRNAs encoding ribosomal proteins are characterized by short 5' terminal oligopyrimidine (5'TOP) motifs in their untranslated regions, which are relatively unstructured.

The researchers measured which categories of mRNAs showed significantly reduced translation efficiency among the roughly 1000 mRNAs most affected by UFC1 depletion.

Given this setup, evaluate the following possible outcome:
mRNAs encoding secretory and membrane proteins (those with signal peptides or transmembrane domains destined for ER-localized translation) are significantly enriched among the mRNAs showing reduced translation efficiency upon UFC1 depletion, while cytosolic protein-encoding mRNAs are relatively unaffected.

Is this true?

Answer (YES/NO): NO